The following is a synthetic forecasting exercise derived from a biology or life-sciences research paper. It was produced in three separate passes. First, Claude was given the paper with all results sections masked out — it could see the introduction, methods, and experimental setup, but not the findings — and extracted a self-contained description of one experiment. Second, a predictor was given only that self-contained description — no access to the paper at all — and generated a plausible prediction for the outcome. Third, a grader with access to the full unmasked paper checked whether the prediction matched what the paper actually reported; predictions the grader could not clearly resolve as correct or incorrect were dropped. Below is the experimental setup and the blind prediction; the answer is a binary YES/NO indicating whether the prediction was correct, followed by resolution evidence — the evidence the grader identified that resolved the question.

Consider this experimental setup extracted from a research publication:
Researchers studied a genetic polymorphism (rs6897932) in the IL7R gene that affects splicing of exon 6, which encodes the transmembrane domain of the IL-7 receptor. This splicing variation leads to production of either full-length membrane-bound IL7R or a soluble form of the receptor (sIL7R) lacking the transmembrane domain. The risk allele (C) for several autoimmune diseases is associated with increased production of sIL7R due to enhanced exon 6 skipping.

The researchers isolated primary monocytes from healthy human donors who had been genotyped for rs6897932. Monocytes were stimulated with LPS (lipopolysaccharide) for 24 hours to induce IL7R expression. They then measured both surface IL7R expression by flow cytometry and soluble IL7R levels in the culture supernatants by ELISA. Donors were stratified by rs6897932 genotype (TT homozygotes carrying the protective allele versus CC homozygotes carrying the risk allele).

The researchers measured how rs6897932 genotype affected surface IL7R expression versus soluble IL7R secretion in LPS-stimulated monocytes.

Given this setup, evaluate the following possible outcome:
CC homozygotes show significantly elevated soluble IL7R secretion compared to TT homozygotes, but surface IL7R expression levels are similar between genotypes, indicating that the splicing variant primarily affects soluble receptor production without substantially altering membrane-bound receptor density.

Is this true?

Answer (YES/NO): NO